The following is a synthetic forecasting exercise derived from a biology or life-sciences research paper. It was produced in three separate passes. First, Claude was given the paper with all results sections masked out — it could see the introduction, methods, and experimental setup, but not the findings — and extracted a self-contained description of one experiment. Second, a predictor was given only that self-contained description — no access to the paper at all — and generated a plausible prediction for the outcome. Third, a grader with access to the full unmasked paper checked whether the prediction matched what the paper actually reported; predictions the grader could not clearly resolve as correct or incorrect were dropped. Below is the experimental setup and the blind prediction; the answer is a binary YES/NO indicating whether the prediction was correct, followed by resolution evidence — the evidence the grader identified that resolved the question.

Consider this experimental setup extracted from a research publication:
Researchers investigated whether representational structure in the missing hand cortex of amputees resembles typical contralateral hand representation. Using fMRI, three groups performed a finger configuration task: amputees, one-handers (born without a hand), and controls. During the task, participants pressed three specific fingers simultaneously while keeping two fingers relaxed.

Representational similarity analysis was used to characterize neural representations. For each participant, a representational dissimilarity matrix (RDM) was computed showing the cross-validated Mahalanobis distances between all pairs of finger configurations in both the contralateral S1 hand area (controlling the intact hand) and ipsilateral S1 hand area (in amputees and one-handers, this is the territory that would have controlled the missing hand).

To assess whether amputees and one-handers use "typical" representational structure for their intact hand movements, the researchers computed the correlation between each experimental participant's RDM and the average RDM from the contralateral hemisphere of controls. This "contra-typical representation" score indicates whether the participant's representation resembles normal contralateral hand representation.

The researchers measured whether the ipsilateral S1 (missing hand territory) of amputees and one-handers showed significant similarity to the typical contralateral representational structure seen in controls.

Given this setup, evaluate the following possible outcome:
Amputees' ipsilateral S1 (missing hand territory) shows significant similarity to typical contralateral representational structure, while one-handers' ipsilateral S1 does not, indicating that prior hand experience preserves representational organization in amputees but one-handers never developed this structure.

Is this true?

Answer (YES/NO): YES